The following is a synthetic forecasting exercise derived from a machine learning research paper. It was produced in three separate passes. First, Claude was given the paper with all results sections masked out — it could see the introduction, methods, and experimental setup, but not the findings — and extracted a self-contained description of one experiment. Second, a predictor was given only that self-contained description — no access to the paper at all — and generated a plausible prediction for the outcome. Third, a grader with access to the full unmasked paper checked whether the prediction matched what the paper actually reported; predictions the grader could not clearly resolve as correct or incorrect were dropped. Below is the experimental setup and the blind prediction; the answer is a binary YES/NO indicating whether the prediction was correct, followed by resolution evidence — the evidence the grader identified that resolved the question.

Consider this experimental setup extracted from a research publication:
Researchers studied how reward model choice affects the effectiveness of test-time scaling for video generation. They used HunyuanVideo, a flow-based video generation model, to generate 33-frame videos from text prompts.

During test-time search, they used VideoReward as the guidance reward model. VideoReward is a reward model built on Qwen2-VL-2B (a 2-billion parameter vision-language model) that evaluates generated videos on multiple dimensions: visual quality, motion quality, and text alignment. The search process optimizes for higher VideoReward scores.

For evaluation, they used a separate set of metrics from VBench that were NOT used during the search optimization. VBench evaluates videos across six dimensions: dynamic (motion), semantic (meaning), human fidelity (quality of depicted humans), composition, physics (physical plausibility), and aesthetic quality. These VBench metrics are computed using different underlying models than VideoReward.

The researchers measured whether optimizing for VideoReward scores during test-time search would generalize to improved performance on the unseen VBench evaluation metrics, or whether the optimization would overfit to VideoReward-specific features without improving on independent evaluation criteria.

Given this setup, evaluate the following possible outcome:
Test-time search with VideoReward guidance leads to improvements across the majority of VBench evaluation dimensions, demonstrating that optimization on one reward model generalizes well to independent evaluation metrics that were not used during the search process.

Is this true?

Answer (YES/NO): YES